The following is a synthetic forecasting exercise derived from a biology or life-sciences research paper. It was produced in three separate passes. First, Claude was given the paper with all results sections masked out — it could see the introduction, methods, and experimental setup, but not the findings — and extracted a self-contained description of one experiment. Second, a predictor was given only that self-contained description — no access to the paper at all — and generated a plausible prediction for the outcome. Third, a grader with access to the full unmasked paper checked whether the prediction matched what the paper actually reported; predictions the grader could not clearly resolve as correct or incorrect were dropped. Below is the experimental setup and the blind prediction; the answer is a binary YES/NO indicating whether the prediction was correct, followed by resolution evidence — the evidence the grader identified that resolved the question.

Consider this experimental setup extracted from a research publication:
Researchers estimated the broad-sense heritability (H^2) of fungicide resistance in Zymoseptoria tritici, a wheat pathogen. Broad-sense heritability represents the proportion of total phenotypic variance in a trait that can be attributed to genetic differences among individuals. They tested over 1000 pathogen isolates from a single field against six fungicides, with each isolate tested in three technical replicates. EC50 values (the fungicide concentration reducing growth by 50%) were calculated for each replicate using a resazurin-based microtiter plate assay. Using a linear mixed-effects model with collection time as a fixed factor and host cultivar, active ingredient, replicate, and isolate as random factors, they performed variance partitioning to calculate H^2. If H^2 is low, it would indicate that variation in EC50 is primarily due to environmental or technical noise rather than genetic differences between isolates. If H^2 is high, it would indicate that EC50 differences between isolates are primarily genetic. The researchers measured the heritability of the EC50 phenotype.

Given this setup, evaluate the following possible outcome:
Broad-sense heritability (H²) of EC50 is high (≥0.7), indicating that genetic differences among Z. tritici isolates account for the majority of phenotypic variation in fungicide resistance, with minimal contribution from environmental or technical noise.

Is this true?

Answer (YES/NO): NO